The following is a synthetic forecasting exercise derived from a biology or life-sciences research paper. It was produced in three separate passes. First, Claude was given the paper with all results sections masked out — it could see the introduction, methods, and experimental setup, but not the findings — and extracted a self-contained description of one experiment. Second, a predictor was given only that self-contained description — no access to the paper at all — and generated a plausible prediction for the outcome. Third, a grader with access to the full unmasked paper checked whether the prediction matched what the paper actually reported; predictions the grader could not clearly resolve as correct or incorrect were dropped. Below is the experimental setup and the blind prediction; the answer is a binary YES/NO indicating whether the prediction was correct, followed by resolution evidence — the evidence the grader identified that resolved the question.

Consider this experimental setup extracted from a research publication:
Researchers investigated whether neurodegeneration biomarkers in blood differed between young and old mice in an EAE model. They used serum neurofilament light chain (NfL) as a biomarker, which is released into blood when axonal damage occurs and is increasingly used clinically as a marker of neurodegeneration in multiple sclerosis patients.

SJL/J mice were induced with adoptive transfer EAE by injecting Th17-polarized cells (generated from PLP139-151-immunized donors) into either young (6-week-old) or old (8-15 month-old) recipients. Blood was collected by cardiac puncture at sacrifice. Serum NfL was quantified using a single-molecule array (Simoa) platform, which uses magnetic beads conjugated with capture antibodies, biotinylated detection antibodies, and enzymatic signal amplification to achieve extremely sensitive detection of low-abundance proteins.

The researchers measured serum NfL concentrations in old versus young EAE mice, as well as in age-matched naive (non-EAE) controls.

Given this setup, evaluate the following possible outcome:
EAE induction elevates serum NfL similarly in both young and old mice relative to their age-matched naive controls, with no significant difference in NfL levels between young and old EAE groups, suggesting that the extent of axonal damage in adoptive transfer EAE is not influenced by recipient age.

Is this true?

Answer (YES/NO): NO